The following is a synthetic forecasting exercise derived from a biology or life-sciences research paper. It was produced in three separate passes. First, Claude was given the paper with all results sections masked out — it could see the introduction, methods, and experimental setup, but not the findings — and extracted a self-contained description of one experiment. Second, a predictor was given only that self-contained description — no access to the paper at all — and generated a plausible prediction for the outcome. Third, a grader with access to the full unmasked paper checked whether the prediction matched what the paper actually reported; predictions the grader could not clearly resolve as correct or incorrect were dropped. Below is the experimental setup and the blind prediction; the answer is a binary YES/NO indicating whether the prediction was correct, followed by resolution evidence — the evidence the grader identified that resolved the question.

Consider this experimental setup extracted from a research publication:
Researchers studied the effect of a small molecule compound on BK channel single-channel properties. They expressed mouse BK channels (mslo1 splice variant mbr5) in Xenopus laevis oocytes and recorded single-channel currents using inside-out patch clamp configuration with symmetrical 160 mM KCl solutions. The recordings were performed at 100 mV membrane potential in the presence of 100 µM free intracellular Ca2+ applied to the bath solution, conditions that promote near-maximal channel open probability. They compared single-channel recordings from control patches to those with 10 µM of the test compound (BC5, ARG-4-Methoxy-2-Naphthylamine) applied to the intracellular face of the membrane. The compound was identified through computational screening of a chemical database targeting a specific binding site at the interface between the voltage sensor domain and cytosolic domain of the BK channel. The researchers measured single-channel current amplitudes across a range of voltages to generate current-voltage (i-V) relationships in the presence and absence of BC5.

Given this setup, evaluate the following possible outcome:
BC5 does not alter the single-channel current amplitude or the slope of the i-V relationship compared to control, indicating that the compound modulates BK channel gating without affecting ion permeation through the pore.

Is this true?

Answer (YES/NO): NO